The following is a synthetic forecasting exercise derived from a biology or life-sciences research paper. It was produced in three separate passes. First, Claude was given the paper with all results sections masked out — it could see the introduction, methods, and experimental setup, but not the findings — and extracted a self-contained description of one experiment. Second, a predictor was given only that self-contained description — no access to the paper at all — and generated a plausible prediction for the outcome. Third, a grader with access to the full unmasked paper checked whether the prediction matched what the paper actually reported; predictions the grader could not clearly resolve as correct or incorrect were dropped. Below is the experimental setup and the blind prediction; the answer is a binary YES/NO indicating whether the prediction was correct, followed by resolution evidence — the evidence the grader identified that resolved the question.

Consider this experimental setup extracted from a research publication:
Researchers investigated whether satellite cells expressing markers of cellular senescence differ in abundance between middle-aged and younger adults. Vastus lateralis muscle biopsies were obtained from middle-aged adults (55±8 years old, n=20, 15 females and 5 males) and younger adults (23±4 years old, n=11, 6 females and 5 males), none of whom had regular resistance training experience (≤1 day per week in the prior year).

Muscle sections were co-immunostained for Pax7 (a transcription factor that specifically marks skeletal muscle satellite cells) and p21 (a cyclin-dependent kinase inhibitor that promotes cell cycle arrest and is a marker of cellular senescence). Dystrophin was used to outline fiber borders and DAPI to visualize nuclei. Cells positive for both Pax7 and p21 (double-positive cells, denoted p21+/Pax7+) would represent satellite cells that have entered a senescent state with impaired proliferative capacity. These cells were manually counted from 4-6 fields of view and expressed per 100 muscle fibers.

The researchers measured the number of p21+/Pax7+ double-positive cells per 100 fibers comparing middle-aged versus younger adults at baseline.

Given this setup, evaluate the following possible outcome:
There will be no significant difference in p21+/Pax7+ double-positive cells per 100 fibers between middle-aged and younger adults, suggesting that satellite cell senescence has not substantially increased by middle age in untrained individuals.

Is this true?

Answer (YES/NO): NO